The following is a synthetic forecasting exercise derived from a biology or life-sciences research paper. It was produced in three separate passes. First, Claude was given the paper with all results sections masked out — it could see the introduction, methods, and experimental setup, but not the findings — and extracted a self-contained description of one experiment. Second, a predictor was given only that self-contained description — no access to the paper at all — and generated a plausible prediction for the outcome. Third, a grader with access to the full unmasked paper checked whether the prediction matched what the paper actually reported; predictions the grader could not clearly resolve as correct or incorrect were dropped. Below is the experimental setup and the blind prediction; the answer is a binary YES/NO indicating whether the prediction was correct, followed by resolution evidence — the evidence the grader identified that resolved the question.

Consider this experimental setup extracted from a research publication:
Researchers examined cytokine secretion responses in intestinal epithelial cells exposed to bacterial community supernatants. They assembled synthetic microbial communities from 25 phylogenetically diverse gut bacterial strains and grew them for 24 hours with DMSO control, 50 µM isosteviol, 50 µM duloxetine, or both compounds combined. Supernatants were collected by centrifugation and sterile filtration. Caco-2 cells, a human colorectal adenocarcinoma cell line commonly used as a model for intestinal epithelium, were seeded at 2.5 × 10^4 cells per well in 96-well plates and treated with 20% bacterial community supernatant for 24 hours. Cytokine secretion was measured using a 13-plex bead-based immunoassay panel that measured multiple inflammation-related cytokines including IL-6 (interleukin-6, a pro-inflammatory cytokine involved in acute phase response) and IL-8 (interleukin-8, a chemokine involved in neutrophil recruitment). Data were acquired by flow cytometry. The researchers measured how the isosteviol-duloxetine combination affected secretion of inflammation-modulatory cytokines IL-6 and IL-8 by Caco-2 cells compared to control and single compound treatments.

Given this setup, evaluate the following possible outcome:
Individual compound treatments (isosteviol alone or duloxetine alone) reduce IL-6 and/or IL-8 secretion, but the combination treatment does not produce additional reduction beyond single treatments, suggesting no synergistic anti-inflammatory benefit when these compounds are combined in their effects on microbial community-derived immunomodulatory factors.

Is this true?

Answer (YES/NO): NO